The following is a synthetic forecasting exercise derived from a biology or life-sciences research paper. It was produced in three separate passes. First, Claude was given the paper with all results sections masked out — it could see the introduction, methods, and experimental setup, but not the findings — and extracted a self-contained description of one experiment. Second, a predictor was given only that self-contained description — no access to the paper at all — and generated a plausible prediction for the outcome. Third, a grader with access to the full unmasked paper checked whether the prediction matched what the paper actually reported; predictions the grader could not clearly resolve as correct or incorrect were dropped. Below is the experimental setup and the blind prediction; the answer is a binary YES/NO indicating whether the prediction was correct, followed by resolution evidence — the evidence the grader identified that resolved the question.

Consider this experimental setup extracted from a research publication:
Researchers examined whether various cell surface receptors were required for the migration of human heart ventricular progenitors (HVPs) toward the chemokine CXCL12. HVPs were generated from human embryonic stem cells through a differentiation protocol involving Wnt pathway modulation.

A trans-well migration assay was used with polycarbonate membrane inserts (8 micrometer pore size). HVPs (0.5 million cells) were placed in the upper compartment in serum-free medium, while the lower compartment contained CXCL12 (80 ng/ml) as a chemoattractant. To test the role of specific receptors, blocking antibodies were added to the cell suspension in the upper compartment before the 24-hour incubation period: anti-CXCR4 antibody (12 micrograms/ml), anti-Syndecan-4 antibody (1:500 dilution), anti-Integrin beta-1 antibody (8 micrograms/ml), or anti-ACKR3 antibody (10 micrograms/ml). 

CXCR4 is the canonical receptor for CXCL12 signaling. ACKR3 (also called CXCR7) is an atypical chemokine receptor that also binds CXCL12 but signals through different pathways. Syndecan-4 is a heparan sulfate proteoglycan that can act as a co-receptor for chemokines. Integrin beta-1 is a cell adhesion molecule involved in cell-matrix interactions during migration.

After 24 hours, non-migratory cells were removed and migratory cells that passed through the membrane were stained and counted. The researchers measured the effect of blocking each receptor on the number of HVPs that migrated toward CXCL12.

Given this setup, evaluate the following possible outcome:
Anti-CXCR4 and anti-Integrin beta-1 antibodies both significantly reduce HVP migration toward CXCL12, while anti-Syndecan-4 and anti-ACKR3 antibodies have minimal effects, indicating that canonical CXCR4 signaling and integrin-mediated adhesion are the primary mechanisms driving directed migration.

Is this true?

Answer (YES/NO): NO